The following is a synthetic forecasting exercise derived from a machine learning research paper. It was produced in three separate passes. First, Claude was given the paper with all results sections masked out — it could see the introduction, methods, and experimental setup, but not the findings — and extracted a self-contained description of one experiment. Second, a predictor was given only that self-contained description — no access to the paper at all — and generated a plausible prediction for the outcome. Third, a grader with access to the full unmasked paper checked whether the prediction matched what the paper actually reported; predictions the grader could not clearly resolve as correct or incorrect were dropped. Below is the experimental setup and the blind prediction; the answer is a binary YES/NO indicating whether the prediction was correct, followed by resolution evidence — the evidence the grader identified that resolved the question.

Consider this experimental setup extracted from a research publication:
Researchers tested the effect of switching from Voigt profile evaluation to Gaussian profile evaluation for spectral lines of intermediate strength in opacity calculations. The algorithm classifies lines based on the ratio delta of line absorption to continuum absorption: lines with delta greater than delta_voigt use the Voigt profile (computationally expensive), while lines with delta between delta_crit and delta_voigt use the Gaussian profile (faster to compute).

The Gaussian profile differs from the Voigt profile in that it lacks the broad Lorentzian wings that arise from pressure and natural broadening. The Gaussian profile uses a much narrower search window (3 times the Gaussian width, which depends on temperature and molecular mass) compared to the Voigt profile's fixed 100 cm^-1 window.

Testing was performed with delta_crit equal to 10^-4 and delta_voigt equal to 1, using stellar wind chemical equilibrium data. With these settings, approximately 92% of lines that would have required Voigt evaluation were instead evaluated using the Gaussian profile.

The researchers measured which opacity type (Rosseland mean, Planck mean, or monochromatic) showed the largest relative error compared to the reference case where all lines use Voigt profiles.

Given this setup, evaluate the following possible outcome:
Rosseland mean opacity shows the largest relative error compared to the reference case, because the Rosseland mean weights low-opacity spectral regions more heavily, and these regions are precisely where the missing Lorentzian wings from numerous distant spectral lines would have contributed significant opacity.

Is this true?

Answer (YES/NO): NO